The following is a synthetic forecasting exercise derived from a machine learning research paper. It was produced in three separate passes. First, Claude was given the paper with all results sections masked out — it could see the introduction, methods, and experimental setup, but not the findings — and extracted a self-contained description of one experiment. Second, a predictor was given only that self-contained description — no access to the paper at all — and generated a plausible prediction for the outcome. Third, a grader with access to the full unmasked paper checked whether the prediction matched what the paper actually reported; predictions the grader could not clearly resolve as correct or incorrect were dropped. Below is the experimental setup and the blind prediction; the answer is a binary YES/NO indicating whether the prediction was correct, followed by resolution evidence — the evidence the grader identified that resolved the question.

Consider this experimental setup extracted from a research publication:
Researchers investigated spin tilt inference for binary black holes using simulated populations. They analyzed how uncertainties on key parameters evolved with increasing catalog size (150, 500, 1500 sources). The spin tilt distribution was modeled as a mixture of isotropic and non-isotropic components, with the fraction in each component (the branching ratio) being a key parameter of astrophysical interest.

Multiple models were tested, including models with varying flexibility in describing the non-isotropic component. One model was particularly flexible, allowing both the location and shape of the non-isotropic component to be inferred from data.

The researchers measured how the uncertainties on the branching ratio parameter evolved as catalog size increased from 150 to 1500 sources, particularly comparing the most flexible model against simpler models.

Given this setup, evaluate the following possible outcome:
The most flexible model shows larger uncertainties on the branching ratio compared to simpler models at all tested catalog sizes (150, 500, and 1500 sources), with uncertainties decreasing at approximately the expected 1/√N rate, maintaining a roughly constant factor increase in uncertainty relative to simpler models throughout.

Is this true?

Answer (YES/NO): NO